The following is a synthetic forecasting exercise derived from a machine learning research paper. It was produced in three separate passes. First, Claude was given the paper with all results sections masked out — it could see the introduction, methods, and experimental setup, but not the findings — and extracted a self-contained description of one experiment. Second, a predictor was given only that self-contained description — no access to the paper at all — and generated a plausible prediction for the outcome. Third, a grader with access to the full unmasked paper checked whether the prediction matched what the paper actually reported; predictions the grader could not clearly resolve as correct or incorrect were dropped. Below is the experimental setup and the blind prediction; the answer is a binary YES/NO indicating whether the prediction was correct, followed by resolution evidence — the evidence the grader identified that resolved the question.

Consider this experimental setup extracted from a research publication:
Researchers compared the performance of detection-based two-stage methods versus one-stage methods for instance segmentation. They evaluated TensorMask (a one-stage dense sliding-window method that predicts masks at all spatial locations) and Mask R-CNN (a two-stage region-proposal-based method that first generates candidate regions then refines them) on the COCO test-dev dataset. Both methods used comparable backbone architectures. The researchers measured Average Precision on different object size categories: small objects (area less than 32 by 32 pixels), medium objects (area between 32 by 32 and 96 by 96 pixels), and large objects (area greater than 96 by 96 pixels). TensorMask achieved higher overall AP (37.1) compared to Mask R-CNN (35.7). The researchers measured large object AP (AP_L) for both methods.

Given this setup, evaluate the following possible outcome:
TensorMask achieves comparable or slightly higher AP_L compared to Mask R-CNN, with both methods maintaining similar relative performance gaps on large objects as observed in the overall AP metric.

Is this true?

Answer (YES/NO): NO